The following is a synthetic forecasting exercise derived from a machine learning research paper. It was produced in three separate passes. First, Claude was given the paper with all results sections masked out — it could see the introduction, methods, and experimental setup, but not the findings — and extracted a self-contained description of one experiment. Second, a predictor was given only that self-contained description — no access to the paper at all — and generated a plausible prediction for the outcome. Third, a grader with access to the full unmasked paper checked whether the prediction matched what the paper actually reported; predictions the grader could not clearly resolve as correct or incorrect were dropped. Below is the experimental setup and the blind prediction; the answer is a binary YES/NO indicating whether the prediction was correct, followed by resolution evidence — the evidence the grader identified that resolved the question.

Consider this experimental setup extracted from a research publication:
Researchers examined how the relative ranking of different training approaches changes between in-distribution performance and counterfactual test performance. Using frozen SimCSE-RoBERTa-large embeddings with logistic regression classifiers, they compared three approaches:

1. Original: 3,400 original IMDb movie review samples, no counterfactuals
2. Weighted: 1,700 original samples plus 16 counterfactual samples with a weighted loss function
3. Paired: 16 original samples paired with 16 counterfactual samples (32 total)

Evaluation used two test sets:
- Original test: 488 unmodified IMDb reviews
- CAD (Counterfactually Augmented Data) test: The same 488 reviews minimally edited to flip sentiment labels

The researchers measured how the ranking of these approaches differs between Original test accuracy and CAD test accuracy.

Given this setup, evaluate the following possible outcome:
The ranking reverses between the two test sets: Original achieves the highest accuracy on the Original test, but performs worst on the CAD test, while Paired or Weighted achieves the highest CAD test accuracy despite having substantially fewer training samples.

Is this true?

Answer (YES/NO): YES